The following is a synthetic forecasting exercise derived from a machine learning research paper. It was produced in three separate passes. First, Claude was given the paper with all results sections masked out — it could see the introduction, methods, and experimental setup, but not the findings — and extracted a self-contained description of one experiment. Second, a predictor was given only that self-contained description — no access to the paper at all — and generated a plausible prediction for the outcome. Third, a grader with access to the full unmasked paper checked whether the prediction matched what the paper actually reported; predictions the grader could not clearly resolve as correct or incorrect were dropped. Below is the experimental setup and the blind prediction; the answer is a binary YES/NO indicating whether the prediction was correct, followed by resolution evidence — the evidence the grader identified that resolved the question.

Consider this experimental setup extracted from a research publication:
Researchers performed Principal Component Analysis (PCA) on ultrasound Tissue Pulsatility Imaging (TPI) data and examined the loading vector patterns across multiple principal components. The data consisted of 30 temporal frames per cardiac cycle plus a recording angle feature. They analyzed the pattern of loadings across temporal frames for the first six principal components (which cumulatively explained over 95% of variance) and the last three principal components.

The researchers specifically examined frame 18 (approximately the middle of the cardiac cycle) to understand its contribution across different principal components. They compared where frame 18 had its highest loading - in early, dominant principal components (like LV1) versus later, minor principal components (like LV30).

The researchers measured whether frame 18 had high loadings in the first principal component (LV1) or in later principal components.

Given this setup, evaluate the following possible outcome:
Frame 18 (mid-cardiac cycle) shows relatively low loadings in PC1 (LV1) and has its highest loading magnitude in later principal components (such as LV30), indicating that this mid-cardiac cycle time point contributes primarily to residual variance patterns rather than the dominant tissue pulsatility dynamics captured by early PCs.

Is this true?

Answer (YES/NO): YES